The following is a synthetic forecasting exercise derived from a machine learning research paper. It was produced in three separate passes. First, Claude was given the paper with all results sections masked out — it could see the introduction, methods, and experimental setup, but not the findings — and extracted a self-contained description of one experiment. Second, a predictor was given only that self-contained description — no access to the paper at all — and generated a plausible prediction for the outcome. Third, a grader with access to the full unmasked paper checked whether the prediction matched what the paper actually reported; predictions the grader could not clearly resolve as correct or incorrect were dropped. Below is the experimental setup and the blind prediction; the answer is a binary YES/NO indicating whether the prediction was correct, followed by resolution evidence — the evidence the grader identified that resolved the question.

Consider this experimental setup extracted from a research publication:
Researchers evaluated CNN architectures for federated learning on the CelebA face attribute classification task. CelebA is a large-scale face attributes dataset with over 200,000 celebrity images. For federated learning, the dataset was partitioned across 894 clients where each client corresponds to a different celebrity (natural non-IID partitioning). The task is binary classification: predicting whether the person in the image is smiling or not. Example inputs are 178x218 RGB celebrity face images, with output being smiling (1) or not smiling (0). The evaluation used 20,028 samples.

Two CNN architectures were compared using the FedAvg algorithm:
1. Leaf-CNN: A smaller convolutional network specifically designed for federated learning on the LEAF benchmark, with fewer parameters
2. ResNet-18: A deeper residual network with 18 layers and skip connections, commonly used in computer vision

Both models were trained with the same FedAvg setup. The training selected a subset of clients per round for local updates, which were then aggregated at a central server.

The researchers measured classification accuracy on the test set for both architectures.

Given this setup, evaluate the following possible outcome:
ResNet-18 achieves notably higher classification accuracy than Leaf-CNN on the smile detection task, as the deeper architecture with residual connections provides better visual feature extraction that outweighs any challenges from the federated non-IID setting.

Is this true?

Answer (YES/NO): NO